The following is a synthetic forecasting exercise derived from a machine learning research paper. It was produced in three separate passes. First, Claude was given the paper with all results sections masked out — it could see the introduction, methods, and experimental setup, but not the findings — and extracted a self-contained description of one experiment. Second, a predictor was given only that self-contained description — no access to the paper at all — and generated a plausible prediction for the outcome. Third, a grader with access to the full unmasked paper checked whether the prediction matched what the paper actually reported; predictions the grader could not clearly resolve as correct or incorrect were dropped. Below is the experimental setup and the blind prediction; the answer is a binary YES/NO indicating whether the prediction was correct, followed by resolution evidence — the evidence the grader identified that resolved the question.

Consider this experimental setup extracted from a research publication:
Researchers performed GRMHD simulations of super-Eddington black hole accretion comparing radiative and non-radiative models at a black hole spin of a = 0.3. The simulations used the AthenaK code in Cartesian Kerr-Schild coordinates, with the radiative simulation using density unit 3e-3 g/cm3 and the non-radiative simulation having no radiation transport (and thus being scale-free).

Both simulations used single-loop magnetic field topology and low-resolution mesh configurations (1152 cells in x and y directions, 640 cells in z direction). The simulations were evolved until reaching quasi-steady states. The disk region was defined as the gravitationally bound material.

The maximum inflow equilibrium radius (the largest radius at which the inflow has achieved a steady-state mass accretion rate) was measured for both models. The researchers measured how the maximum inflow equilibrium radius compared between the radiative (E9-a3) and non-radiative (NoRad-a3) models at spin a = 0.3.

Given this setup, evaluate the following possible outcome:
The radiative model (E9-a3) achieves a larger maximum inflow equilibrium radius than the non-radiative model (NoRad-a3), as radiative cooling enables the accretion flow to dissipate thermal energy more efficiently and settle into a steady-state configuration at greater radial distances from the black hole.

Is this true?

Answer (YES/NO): NO